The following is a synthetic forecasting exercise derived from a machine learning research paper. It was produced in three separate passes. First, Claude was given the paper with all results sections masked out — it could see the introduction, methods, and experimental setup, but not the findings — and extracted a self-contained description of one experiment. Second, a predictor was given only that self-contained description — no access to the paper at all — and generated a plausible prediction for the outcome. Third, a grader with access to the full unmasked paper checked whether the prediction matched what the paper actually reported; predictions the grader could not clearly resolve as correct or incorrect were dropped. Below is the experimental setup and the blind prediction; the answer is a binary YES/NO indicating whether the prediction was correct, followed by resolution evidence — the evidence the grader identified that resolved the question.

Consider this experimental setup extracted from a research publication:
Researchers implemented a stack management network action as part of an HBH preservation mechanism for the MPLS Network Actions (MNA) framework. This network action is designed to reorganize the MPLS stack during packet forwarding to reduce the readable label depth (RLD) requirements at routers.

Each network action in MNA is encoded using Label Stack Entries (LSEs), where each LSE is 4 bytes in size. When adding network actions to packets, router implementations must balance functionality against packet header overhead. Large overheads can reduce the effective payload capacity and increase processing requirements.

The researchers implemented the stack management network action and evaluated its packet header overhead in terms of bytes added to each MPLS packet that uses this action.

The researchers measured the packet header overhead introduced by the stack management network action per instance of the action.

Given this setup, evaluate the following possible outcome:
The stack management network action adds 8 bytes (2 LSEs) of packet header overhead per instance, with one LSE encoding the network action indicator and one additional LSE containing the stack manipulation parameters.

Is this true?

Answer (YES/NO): NO